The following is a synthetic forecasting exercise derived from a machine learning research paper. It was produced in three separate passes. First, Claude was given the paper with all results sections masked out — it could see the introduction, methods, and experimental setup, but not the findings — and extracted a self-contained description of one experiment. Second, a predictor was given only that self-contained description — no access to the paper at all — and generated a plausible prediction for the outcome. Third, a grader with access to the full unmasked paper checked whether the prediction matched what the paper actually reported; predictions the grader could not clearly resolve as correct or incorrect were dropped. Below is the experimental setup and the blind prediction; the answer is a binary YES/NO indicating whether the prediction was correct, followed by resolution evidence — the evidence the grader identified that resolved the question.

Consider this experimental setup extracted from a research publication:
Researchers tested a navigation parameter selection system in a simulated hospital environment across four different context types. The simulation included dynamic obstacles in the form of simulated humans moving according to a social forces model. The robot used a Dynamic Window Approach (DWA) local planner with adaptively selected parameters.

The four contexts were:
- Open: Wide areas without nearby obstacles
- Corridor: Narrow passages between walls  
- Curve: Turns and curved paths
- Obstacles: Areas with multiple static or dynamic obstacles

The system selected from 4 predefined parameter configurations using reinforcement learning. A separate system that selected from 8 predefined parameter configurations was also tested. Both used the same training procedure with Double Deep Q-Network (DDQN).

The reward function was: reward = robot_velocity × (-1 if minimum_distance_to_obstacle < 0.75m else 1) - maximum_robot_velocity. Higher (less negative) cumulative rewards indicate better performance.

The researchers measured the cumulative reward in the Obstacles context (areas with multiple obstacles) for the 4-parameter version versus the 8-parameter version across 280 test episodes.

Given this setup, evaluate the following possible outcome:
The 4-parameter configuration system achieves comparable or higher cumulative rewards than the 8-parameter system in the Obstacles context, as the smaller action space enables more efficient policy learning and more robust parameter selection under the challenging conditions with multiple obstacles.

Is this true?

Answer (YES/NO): NO